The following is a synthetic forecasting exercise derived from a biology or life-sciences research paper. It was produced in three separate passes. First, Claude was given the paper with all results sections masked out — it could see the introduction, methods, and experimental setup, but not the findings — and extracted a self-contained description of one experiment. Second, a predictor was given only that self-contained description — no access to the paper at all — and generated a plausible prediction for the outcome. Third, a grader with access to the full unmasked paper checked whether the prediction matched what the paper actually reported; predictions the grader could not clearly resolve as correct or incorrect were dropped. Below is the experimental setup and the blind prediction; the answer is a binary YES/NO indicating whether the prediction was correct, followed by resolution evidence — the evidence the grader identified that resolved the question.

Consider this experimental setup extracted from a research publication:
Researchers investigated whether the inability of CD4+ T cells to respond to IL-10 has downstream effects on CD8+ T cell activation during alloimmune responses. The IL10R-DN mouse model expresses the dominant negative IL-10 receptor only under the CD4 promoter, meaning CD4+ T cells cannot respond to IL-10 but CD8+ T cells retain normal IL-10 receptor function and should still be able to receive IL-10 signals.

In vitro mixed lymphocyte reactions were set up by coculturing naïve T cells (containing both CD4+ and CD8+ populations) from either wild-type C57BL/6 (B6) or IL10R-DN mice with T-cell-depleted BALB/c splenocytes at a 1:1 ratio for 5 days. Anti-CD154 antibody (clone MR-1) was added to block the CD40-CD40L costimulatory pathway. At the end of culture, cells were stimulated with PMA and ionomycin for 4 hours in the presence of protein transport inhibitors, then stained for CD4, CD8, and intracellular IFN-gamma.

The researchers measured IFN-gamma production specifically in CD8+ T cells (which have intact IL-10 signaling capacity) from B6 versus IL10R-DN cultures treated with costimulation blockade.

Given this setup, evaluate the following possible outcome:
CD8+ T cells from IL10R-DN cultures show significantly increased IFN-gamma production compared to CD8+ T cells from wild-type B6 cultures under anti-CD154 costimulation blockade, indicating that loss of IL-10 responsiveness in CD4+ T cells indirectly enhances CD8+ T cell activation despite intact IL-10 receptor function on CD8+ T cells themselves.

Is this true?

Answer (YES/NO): NO